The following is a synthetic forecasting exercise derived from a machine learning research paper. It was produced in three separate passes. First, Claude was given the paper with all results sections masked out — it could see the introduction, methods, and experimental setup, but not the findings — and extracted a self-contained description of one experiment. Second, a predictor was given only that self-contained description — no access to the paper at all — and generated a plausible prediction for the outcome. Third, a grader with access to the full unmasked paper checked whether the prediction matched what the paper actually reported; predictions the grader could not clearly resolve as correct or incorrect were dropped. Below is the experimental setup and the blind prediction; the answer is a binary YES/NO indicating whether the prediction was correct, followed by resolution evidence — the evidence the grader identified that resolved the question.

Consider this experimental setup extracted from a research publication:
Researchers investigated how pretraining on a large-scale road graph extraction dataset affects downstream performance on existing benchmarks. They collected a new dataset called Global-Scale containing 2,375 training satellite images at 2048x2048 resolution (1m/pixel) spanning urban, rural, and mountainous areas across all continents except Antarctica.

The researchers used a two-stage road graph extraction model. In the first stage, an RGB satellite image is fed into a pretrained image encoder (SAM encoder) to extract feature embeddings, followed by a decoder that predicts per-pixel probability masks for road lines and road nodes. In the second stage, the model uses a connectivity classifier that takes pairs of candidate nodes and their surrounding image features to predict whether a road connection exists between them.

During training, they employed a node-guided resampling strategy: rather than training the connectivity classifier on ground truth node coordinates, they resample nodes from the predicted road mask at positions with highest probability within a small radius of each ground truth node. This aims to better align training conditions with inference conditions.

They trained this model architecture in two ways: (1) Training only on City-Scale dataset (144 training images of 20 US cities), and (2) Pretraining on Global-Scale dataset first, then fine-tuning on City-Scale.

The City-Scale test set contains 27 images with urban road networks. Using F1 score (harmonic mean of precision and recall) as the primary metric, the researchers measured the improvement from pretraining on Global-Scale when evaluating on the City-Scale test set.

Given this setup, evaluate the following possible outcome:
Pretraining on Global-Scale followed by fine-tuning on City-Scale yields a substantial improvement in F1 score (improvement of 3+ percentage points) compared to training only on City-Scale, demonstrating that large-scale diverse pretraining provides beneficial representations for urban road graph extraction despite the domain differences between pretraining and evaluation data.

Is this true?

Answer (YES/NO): NO